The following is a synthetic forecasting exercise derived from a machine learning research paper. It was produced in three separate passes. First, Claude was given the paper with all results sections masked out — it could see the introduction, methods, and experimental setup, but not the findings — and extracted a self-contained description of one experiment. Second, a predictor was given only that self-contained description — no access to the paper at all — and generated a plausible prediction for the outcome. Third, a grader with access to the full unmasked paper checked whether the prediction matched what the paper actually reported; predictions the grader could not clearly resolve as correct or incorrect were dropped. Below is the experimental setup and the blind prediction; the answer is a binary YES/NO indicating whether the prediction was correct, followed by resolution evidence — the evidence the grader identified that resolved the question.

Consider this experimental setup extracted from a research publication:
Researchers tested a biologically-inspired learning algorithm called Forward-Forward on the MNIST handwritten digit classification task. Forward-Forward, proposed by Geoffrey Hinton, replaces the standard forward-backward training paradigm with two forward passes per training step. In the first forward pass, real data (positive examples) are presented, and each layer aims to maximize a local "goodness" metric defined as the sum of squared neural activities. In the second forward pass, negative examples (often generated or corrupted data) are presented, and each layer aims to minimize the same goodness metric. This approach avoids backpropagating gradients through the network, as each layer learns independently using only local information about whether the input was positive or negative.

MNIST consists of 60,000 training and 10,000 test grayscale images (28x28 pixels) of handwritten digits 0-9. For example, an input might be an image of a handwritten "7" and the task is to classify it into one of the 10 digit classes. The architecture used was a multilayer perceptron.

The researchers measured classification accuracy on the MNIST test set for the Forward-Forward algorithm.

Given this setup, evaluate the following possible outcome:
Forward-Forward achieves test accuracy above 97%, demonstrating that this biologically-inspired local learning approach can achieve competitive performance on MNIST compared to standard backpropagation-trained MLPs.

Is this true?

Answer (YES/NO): NO